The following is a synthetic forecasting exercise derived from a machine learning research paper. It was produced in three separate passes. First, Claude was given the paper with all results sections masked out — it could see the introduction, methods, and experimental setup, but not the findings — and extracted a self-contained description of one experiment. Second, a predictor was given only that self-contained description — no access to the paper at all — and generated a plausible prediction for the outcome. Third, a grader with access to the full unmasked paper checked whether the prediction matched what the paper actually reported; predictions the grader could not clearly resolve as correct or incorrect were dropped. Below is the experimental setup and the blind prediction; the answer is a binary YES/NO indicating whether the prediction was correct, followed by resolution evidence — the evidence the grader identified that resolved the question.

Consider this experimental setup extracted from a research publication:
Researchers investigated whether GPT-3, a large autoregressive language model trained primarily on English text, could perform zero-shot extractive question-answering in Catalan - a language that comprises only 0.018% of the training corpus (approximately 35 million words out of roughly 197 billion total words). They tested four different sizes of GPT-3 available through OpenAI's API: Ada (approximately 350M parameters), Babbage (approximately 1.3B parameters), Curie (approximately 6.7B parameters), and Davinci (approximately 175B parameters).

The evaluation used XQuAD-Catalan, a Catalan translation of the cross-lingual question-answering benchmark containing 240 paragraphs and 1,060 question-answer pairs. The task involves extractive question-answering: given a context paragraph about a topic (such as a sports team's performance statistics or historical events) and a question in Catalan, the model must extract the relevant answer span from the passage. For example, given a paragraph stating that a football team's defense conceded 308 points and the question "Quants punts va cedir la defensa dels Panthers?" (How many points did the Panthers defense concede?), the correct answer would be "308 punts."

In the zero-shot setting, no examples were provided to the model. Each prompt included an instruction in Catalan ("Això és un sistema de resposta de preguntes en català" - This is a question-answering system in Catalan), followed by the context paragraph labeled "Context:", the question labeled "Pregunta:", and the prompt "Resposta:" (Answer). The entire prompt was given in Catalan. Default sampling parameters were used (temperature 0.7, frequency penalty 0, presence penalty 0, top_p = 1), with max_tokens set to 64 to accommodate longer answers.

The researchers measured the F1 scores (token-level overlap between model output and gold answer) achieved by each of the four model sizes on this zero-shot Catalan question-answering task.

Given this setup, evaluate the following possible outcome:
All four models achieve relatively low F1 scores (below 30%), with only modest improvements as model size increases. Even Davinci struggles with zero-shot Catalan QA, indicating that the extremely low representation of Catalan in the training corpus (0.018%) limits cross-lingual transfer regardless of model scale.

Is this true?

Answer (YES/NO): NO